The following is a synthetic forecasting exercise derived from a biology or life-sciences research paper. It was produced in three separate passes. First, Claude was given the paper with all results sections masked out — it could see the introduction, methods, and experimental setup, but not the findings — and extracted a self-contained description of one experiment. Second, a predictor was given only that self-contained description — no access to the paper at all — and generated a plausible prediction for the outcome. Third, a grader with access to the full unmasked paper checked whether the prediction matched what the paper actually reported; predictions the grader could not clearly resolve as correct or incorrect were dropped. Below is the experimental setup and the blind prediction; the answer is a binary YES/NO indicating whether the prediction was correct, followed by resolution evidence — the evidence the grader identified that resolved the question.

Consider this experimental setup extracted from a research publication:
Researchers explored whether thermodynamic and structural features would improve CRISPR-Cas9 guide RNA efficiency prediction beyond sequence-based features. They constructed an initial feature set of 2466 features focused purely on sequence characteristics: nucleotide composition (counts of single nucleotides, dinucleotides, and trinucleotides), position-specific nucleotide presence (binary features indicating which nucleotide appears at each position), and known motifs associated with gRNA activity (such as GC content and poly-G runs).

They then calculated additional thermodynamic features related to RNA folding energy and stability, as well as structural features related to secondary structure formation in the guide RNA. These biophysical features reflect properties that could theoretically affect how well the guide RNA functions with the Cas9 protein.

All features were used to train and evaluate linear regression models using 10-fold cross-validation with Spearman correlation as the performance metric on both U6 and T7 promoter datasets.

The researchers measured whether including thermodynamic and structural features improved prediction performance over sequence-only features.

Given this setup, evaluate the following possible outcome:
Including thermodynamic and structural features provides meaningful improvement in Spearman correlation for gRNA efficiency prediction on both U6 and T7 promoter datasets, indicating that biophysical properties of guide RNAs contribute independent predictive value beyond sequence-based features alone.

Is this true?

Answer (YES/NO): NO